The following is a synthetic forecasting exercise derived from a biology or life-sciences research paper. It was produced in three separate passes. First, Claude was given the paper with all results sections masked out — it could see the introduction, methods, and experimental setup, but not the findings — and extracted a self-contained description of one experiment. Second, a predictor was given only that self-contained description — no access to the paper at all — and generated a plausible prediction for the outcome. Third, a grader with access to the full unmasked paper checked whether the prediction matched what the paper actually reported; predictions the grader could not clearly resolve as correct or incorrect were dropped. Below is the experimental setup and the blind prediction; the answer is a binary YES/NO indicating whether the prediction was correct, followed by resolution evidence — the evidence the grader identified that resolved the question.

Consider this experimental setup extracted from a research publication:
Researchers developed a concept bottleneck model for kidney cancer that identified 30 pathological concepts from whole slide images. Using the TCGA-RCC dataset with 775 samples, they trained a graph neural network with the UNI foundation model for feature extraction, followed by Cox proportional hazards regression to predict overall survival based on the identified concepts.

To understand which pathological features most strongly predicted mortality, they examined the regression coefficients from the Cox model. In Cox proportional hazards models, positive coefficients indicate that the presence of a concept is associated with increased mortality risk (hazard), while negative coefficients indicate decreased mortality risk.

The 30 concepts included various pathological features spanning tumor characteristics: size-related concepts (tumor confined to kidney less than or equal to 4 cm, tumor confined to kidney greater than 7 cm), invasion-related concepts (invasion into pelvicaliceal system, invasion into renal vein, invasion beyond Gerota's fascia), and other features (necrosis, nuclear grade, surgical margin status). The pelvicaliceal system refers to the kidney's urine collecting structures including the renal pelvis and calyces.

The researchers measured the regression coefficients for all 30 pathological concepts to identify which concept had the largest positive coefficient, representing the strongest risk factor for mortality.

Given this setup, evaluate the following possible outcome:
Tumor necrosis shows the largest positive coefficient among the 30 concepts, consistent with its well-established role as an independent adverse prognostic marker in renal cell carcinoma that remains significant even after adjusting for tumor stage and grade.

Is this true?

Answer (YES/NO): NO